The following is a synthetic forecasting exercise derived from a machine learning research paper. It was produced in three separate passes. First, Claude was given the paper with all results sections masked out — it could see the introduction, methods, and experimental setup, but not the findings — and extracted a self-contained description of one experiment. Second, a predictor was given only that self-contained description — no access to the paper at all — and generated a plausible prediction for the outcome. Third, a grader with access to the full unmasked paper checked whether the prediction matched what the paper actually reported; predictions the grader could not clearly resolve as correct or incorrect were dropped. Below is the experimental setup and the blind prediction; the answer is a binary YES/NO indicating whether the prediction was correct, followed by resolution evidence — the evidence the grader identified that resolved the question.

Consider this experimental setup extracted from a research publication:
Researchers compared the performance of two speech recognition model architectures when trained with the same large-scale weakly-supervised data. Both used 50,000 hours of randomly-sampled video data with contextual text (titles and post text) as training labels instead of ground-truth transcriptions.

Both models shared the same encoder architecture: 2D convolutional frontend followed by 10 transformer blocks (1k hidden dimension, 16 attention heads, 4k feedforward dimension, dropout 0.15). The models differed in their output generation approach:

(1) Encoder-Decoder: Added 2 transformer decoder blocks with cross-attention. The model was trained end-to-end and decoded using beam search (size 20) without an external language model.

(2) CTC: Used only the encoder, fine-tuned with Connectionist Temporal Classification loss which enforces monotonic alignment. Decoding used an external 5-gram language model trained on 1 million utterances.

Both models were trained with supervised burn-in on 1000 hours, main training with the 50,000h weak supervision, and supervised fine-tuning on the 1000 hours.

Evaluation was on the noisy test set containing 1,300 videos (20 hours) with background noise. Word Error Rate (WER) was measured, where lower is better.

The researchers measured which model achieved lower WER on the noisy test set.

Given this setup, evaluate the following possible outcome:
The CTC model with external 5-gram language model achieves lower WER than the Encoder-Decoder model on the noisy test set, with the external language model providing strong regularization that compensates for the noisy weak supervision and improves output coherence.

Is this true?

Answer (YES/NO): YES